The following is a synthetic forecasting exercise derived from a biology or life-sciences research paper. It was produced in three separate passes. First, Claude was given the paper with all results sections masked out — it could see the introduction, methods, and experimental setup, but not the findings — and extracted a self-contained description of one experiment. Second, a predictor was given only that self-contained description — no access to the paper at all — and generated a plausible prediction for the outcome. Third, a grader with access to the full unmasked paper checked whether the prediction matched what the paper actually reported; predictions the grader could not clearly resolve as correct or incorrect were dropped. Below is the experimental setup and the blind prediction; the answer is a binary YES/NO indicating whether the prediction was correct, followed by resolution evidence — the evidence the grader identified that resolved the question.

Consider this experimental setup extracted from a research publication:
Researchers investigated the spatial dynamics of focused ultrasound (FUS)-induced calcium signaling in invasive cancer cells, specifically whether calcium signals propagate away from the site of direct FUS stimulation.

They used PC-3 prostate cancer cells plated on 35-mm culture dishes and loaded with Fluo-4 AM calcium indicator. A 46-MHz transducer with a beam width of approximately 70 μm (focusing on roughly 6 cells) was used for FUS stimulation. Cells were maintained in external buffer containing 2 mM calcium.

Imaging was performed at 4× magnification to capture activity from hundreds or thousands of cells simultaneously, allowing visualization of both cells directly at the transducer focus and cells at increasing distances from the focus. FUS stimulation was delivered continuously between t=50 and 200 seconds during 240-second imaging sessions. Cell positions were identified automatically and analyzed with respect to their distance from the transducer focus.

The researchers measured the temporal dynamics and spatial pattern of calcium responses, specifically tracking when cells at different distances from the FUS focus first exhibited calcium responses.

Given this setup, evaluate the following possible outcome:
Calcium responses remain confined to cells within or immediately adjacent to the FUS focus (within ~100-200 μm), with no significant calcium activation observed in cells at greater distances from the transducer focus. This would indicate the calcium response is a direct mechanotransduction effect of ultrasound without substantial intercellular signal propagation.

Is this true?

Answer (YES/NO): NO